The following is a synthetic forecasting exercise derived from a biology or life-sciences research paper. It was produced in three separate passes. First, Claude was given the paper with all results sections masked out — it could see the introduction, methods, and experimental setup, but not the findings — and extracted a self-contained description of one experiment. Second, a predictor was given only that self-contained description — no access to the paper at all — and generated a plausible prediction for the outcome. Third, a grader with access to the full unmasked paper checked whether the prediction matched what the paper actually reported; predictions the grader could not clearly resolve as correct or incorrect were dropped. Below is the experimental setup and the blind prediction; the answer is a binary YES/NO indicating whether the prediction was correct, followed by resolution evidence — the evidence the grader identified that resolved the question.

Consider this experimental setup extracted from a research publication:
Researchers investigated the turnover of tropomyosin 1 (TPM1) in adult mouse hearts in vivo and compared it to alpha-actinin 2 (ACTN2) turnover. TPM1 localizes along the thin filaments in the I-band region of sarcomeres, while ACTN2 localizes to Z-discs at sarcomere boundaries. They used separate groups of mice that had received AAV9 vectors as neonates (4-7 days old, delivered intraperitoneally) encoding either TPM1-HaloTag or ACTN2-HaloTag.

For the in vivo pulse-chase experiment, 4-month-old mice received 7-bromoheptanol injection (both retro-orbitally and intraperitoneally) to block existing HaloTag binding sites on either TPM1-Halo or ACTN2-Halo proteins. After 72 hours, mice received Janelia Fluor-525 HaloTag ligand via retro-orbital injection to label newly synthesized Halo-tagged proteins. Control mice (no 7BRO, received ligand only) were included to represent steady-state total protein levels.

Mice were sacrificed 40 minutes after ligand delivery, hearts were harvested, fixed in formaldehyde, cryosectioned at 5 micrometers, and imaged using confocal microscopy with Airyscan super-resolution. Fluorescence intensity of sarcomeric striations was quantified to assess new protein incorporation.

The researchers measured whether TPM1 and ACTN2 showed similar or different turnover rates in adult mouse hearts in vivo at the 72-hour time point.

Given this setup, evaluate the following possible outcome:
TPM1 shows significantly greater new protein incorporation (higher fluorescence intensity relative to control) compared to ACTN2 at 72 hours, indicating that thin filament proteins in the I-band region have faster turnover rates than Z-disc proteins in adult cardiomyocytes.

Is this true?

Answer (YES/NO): YES